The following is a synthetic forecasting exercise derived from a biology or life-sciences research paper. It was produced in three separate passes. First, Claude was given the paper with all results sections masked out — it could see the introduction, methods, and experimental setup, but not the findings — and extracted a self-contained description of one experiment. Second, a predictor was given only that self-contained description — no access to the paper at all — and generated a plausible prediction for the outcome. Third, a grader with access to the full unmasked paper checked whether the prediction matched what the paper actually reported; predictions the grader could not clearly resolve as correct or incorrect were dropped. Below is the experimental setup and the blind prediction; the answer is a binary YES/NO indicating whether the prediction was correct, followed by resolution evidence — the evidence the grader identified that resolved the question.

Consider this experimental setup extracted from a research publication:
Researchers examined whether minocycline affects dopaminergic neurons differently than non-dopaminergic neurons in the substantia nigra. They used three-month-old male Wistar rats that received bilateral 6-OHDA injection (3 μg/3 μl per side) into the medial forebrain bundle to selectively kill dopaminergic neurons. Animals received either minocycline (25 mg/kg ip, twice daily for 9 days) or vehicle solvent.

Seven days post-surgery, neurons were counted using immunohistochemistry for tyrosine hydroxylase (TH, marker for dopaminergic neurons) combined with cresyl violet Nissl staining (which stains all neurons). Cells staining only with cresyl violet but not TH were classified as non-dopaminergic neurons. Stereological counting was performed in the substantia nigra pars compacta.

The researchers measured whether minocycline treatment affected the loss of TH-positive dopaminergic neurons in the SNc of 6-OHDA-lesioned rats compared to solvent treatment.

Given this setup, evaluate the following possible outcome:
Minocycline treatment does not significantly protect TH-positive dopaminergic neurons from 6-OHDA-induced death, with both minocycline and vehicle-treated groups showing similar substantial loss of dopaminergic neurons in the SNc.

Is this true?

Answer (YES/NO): YES